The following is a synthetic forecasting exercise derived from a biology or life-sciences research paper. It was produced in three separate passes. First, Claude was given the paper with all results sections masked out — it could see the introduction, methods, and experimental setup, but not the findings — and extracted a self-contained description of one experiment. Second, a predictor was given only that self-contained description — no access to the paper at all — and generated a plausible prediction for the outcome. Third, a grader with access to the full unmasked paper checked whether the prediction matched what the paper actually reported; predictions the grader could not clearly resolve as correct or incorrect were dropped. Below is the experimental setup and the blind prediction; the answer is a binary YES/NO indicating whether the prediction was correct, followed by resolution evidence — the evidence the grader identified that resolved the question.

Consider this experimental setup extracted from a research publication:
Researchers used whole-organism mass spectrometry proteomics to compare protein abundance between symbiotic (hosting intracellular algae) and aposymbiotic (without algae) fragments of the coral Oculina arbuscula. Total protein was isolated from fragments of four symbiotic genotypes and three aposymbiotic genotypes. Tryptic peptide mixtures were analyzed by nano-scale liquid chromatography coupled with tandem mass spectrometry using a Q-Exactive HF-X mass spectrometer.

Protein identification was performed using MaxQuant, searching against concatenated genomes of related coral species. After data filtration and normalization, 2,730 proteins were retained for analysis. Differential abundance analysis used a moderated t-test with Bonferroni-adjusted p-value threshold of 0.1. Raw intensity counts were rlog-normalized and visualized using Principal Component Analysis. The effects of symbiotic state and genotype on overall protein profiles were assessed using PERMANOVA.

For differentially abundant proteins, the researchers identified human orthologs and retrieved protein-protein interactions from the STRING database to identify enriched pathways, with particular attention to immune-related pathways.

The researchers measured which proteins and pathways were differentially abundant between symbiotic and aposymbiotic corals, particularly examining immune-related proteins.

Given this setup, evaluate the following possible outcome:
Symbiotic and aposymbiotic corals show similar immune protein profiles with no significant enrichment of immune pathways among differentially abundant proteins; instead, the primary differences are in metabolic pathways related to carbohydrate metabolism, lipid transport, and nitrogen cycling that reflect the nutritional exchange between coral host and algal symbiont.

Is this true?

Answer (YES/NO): NO